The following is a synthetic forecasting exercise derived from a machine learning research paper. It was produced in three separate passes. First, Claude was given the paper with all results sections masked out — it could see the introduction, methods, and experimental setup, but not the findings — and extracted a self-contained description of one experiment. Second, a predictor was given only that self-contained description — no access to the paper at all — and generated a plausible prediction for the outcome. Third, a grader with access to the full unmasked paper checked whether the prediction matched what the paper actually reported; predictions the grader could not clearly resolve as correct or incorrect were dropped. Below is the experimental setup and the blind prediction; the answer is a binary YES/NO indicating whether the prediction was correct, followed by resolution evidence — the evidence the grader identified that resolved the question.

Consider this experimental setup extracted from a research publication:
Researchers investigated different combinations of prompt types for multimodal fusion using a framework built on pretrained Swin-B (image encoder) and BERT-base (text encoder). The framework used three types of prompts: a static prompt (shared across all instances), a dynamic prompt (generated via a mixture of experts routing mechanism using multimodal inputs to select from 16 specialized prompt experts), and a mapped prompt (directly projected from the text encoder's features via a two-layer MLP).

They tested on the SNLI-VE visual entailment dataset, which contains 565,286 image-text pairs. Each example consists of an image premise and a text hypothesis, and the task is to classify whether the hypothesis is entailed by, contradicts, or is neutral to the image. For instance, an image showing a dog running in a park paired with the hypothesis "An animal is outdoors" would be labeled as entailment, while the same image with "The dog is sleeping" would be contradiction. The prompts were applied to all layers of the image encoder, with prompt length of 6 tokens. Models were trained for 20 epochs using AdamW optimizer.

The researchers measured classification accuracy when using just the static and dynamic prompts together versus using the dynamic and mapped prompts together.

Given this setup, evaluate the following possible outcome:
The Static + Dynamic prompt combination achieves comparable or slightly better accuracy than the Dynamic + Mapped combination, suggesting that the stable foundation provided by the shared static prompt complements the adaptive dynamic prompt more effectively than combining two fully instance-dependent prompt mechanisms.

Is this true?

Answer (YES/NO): NO